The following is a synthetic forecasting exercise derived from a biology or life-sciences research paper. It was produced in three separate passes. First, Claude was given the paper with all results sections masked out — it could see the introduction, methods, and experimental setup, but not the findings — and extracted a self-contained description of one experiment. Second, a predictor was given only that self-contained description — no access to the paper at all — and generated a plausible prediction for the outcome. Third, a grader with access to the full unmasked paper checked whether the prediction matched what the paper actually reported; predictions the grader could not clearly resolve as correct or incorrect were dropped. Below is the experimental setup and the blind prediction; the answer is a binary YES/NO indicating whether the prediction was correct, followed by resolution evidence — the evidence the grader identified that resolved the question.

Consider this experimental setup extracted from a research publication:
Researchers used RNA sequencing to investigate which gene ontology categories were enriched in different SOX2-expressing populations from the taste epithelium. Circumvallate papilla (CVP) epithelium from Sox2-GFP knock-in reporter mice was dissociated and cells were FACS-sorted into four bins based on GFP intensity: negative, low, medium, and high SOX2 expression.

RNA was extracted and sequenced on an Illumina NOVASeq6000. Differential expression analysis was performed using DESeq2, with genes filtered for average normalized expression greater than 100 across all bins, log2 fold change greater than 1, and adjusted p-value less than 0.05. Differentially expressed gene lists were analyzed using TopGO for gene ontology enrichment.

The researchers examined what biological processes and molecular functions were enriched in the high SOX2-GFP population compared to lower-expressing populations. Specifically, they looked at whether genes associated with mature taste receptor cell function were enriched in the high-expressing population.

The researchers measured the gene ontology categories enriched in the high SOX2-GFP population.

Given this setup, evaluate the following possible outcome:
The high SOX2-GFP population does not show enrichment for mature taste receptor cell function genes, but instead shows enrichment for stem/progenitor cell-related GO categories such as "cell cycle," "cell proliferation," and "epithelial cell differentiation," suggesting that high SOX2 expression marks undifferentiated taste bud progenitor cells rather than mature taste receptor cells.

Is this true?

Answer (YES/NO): NO